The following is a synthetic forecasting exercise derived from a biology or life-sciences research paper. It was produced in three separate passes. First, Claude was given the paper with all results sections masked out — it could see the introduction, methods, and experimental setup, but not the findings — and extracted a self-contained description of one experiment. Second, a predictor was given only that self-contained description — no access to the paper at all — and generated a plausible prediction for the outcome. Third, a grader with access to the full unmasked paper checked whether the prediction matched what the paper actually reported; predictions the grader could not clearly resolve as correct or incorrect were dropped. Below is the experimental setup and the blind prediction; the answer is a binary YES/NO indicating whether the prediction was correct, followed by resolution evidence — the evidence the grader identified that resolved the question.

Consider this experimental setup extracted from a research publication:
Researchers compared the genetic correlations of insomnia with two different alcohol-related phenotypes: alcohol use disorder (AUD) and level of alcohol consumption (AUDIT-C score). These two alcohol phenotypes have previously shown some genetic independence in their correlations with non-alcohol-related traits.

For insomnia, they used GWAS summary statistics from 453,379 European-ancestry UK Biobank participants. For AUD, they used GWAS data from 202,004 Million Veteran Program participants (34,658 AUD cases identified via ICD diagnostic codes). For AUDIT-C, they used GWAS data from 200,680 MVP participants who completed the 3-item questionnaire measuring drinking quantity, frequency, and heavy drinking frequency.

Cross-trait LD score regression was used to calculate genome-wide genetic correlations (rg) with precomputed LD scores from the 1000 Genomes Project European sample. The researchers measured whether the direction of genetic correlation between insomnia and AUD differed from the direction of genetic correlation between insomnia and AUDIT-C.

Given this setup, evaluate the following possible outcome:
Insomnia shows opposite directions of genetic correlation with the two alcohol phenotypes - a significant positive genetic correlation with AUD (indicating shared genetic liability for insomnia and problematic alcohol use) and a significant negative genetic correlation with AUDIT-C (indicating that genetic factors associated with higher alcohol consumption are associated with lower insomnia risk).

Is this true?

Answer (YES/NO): YES